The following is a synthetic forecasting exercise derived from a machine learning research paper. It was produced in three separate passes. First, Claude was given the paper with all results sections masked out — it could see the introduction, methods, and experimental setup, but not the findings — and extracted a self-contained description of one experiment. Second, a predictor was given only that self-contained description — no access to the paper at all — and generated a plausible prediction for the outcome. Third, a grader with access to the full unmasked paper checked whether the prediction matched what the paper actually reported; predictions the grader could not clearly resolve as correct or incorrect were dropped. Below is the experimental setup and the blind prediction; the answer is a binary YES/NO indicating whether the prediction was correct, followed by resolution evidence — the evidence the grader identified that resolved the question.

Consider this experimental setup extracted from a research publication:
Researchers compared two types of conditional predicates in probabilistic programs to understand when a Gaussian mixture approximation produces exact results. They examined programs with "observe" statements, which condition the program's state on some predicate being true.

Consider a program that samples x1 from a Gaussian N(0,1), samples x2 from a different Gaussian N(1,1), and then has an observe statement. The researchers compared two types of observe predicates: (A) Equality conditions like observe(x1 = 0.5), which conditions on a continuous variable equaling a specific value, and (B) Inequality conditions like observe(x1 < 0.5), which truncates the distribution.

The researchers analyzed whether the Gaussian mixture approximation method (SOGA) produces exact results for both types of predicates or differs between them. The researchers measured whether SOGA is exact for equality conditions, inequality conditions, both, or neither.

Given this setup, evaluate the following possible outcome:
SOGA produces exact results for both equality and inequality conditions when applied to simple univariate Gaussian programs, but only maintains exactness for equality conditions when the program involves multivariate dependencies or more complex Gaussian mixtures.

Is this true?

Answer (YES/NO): NO